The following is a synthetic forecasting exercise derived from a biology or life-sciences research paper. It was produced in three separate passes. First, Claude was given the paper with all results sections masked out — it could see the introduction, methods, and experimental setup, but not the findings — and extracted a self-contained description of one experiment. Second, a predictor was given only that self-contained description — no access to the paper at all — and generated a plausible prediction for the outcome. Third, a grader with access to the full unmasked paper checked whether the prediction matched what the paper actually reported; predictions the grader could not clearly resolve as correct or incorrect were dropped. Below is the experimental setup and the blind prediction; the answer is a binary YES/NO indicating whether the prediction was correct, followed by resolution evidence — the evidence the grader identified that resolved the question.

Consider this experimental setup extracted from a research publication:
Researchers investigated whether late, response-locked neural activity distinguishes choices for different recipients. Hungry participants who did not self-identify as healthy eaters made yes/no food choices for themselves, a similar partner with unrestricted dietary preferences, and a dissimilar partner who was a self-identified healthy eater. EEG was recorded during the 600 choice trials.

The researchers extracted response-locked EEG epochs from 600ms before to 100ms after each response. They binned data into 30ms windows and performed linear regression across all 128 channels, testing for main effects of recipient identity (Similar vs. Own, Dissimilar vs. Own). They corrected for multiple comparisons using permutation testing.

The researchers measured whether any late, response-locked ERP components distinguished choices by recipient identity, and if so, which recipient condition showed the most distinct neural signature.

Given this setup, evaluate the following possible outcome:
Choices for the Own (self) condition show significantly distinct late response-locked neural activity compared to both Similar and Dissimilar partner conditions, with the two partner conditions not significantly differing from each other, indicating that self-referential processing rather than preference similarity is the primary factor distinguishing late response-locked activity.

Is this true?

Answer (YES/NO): NO